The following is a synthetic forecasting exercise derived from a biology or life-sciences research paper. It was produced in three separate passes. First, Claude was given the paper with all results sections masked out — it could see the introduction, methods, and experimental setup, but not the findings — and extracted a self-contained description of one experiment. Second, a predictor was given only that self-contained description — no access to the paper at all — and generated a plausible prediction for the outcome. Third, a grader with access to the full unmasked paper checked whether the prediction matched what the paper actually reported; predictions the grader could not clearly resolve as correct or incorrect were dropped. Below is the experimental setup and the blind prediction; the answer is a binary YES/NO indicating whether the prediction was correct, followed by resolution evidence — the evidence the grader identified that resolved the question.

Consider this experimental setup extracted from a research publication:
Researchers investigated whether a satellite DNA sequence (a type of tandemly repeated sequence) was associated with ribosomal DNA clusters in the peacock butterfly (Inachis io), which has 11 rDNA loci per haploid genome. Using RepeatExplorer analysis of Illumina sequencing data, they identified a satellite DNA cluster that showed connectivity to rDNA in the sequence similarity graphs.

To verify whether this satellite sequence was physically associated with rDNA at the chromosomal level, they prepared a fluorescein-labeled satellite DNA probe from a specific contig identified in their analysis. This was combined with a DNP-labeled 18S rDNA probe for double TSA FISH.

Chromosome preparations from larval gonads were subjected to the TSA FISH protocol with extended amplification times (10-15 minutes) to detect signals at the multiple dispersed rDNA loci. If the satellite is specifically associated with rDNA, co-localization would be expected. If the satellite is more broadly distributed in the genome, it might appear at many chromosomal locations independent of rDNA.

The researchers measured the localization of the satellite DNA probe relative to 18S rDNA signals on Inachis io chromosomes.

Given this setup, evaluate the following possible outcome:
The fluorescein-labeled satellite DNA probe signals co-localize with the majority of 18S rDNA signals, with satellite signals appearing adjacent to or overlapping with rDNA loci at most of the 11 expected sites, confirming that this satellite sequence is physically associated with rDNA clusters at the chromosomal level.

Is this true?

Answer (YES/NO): NO